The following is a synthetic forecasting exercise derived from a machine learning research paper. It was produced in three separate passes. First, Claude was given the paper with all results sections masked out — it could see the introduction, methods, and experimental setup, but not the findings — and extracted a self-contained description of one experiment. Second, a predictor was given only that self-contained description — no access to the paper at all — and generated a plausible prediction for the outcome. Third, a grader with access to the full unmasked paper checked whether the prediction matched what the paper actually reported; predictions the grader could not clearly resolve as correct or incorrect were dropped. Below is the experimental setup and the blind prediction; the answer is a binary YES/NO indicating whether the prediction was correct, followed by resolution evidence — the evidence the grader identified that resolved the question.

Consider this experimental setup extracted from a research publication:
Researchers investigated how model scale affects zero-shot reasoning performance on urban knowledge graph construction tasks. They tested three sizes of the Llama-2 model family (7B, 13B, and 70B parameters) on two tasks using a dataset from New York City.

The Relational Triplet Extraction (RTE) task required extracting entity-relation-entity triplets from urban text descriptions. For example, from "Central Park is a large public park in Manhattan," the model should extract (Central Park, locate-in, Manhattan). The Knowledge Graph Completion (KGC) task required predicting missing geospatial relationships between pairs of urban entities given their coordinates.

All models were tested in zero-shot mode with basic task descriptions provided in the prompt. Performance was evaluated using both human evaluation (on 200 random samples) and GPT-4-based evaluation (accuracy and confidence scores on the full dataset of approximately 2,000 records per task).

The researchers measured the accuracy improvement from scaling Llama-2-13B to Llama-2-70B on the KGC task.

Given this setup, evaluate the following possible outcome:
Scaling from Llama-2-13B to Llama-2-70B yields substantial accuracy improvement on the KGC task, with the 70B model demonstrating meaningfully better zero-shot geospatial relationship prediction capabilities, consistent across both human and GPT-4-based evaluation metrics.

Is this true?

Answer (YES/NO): NO